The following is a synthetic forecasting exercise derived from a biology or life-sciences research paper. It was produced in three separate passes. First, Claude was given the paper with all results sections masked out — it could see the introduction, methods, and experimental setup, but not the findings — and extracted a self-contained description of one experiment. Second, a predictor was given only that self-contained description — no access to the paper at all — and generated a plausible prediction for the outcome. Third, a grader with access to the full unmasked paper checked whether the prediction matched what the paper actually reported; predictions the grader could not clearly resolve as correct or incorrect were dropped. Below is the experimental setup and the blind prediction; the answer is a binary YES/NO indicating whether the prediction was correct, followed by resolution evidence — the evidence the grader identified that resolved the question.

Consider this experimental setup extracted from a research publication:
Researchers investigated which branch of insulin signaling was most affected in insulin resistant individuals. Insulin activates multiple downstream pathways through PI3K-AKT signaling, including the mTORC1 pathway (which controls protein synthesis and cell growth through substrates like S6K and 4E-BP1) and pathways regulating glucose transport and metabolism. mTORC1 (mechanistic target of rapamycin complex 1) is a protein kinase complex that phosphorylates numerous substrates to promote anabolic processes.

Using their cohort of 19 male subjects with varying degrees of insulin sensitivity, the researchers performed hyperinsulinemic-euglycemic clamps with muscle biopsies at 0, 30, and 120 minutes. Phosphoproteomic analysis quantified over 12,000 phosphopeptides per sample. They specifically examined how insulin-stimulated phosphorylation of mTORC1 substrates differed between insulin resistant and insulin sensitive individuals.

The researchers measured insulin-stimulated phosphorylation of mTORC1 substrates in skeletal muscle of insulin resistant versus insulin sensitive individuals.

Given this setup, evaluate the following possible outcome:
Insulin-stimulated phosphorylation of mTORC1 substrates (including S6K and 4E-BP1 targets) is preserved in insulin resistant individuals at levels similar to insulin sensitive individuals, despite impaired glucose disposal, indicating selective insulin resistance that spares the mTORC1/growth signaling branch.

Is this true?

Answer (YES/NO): NO